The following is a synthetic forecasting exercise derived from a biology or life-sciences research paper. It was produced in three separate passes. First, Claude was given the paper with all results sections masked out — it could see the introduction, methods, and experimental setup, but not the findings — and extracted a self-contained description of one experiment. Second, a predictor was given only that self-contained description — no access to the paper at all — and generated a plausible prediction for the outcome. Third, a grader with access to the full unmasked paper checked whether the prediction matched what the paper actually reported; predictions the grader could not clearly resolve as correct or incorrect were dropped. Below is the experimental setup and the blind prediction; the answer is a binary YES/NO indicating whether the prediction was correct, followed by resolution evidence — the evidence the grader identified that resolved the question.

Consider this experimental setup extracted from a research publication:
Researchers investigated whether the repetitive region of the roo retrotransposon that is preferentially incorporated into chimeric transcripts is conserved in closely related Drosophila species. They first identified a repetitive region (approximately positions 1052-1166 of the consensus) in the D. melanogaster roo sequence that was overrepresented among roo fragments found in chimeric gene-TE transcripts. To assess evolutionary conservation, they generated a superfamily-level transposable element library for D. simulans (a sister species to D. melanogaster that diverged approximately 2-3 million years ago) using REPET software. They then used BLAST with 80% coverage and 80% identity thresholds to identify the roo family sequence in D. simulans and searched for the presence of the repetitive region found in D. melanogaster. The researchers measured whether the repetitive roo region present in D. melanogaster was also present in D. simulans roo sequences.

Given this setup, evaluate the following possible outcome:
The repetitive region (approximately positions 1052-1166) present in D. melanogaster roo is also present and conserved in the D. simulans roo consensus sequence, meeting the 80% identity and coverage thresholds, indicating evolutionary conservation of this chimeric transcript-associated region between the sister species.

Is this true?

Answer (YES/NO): YES